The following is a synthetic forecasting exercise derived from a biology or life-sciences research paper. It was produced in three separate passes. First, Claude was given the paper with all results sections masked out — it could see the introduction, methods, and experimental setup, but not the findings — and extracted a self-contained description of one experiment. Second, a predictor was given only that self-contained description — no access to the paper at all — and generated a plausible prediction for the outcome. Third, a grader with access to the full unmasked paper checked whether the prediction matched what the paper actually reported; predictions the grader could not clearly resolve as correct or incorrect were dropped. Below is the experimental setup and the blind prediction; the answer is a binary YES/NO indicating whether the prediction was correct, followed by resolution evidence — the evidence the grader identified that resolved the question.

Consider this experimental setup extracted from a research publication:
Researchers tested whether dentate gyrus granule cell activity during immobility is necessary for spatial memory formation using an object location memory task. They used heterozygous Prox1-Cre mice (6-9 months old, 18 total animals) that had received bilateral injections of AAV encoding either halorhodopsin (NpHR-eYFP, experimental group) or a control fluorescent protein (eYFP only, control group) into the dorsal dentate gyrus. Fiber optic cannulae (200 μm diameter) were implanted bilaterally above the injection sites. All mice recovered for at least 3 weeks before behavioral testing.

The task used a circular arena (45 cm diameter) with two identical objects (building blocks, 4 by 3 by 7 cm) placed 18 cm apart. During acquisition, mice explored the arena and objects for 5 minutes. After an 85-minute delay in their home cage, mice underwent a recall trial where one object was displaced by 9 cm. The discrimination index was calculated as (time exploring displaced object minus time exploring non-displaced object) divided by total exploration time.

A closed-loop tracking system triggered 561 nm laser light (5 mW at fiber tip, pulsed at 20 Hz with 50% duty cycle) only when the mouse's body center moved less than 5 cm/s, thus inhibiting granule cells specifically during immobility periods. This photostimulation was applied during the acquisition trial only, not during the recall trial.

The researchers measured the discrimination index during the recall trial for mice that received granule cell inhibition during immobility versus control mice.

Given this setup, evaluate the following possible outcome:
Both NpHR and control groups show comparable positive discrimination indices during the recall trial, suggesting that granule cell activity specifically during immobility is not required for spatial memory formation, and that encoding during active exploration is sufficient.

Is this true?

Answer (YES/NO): NO